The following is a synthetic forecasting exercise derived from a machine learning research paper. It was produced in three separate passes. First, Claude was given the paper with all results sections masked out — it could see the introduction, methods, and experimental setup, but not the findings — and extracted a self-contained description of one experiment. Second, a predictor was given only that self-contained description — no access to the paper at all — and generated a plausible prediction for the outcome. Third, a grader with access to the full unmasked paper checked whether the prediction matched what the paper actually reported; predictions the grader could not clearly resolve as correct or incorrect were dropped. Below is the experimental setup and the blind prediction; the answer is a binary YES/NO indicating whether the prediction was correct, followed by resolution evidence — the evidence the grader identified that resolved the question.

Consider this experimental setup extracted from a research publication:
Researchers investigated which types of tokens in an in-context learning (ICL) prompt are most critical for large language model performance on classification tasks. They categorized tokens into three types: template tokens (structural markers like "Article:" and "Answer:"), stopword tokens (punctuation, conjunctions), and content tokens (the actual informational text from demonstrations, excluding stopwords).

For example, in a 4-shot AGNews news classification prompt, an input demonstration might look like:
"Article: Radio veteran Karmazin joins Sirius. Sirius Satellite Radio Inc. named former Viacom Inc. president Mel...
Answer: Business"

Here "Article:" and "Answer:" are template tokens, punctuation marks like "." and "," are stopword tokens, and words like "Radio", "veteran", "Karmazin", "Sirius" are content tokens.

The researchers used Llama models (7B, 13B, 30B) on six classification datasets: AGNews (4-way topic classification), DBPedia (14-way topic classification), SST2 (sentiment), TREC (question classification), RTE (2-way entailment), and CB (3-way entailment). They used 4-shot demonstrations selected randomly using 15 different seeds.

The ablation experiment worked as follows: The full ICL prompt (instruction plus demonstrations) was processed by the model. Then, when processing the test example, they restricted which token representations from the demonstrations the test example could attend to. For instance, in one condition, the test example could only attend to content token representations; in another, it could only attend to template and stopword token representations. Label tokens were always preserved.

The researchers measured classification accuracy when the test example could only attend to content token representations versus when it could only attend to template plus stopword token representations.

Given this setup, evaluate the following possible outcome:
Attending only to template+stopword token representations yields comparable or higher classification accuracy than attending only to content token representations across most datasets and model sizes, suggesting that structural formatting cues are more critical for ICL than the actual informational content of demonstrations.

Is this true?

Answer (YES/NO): YES